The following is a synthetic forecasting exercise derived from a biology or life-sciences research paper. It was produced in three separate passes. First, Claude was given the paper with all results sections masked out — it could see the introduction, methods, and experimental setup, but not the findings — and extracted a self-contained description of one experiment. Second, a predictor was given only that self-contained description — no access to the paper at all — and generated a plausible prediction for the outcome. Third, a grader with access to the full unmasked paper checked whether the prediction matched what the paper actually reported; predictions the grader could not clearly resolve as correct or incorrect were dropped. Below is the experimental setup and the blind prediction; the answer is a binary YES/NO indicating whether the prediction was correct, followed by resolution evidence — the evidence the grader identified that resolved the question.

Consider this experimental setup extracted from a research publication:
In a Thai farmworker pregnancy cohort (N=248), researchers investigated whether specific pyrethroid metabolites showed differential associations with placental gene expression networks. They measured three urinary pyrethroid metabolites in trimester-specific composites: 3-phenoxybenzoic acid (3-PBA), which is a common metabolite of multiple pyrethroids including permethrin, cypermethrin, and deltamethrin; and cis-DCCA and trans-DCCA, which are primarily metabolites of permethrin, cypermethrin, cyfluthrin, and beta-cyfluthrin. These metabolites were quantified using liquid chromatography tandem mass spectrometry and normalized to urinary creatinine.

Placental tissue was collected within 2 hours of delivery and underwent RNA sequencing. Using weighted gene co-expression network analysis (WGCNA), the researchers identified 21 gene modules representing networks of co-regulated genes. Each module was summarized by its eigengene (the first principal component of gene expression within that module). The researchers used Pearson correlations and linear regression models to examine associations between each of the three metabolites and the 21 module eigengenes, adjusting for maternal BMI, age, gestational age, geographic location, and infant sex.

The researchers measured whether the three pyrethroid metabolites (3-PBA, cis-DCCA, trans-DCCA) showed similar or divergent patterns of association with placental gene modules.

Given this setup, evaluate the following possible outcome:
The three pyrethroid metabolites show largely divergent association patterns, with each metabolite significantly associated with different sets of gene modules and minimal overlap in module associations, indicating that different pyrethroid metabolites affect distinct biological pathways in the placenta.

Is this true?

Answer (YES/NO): NO